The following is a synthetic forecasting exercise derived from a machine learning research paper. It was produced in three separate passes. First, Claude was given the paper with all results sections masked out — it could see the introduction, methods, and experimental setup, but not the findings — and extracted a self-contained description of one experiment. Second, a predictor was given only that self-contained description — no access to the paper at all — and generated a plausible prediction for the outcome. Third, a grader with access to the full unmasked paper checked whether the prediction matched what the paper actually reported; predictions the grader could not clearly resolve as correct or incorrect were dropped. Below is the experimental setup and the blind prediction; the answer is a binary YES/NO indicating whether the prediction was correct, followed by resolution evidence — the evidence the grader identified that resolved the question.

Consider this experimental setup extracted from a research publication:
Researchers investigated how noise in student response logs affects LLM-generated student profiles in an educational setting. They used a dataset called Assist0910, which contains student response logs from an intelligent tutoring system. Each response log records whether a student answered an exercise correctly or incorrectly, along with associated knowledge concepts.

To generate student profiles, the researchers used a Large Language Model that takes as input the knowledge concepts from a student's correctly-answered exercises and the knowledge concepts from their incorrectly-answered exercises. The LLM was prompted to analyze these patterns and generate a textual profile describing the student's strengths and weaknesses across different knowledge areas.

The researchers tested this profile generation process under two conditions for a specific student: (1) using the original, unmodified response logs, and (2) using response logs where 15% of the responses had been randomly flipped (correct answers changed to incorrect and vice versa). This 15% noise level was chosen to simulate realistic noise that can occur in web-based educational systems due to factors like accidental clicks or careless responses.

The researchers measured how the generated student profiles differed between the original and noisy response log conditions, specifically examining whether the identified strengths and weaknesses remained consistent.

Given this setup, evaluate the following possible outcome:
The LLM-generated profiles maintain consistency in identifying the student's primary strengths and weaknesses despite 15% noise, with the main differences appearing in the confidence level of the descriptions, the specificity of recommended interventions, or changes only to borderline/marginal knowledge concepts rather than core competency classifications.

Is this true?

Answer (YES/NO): NO